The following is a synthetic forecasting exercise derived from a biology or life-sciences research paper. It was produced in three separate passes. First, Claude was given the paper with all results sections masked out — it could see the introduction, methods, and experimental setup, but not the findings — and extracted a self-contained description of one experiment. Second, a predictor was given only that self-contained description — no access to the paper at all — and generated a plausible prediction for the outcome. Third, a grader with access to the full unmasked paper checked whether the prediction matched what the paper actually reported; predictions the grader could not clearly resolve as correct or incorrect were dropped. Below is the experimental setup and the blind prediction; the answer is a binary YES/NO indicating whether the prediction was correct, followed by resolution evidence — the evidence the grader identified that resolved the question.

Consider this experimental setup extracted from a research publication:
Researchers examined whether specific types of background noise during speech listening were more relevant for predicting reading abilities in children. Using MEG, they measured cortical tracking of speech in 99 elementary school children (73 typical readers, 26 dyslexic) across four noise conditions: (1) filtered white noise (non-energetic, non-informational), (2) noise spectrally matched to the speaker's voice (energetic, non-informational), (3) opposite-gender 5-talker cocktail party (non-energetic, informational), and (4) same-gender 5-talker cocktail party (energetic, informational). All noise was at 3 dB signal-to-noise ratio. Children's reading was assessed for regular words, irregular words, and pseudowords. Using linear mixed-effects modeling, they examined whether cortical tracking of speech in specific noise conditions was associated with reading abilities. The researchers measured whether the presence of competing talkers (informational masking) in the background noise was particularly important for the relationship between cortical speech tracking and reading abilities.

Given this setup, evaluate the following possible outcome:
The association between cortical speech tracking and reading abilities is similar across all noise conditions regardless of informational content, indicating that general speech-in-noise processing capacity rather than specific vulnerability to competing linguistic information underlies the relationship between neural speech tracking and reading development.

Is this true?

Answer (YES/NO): NO